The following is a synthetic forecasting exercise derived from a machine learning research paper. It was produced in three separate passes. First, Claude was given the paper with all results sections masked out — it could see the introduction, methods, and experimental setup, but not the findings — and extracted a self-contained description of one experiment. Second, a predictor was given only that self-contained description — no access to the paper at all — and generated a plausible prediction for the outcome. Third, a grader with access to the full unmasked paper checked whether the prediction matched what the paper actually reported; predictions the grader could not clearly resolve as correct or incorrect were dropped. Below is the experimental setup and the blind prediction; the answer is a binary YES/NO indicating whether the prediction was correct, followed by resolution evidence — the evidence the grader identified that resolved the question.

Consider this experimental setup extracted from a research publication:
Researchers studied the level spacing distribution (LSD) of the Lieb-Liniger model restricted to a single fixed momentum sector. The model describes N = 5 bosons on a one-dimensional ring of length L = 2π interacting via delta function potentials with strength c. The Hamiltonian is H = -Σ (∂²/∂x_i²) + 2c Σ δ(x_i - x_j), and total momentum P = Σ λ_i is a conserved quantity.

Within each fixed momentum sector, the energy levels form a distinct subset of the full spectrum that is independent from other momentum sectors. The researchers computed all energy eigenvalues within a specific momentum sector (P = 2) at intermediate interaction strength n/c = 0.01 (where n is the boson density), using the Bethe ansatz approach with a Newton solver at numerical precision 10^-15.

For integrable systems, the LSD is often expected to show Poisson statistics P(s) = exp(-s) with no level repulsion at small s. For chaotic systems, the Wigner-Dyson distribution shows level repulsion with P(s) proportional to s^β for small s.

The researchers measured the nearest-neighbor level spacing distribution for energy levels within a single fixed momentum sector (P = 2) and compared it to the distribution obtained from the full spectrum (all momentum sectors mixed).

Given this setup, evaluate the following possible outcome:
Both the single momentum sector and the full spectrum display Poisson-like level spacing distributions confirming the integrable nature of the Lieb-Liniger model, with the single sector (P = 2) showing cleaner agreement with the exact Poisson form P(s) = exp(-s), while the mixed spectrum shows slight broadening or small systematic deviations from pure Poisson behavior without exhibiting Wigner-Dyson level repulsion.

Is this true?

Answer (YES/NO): NO